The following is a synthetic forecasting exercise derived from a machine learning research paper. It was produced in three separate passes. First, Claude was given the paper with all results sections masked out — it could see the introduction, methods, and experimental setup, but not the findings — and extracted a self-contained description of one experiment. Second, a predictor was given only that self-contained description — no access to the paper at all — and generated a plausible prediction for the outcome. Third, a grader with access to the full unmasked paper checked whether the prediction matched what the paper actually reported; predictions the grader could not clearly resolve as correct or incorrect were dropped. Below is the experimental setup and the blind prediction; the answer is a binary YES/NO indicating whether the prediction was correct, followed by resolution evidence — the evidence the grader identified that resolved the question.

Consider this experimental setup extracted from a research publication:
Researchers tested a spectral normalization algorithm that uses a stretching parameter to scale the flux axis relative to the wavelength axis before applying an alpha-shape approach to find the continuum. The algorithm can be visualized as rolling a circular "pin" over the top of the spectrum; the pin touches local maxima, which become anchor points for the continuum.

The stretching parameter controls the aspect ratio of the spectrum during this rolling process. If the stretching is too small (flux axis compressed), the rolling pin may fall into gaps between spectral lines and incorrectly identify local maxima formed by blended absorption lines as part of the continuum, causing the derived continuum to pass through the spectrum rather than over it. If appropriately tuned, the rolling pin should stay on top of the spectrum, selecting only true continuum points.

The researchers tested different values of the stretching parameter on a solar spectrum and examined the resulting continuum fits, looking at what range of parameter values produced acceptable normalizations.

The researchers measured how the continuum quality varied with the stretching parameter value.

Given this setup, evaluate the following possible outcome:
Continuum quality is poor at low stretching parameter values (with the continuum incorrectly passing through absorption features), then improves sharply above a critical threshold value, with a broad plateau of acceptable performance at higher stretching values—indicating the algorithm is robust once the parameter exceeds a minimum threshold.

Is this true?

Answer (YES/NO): YES